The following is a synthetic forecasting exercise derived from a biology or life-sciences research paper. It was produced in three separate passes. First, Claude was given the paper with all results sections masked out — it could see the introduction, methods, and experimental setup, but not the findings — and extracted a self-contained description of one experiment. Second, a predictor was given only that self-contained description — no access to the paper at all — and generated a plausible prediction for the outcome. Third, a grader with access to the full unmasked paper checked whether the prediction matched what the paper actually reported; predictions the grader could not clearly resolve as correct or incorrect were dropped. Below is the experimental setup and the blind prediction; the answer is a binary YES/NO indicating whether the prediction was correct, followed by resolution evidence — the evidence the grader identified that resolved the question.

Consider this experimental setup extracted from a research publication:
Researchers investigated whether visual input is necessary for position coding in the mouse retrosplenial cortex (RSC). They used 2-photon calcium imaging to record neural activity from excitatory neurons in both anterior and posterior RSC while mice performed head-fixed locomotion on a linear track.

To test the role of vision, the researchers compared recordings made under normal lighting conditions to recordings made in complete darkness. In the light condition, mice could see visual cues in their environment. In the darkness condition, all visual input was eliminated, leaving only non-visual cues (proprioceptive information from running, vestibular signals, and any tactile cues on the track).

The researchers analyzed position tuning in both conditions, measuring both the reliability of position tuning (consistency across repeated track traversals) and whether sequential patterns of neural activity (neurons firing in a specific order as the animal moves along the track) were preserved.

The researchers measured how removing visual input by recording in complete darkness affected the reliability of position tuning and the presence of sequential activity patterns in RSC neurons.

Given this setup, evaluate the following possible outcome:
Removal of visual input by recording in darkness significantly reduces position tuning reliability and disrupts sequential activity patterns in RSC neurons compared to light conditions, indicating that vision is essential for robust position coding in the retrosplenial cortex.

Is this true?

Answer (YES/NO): NO